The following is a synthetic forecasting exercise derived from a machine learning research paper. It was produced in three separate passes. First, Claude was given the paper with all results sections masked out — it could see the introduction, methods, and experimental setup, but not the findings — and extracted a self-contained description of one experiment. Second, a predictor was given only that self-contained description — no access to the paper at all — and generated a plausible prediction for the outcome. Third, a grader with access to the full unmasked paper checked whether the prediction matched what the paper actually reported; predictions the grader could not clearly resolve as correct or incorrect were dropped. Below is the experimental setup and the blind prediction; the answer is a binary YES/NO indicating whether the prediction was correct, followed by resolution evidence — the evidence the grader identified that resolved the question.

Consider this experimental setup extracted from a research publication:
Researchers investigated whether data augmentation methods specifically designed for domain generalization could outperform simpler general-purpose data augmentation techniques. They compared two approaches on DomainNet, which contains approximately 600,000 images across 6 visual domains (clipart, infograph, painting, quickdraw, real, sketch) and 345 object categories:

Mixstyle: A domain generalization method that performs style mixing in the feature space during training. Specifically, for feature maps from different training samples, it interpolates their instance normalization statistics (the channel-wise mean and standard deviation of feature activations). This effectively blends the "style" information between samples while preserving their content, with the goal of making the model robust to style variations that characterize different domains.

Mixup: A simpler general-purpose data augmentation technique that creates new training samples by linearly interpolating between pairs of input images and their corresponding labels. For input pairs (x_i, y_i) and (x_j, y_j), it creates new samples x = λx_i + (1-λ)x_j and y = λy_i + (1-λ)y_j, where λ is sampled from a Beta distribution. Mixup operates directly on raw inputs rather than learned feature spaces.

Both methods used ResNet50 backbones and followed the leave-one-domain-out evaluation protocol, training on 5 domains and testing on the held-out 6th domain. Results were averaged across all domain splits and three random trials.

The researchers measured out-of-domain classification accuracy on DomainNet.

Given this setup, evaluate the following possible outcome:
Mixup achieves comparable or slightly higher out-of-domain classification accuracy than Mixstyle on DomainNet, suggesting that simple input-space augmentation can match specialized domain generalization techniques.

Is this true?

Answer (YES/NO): NO